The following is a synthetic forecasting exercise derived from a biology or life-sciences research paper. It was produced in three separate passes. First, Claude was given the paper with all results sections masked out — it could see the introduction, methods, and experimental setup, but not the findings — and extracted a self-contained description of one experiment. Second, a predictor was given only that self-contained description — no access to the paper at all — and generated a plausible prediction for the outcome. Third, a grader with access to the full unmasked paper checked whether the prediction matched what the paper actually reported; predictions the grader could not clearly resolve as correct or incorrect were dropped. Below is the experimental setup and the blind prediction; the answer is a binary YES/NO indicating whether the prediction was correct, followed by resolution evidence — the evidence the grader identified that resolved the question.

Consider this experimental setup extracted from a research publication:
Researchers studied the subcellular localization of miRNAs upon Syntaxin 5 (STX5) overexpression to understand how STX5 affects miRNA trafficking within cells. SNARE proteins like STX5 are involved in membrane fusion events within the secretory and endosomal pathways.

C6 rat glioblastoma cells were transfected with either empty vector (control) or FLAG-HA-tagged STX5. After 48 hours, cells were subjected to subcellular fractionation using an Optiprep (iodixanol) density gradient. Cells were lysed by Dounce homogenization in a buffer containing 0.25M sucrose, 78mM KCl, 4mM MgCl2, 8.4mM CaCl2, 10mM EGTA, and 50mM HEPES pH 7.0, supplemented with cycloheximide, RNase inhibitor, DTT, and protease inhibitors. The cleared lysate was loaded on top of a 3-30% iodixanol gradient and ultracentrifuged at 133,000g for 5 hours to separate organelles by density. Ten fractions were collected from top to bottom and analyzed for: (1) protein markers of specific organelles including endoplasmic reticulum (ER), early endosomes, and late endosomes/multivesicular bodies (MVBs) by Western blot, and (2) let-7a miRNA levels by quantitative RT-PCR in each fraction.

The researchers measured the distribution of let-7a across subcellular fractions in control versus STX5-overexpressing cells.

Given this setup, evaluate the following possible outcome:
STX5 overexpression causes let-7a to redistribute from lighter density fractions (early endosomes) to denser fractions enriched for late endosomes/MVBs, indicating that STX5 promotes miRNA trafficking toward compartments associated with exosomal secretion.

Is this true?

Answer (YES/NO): NO